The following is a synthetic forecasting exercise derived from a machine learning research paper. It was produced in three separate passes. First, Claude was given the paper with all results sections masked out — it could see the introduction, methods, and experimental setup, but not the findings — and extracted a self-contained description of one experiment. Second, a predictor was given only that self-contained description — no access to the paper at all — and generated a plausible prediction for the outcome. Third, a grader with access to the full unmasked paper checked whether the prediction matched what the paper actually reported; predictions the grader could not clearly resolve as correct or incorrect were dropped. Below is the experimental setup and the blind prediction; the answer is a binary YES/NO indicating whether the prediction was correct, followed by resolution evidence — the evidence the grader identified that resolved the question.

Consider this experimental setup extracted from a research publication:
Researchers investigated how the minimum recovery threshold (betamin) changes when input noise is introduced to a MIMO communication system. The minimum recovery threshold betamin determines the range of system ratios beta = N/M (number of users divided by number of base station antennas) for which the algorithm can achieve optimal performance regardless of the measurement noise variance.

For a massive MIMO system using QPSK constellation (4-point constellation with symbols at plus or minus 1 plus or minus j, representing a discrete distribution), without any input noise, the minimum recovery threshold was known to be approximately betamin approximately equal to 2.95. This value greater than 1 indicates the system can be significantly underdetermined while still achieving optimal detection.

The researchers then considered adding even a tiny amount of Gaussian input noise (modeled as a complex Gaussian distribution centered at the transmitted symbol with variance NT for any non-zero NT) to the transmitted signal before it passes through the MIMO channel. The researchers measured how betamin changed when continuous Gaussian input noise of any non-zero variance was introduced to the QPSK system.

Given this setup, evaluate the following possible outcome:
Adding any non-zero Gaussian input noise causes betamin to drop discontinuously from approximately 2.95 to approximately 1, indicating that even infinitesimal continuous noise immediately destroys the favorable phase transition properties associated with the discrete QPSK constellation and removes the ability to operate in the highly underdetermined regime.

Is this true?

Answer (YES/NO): YES